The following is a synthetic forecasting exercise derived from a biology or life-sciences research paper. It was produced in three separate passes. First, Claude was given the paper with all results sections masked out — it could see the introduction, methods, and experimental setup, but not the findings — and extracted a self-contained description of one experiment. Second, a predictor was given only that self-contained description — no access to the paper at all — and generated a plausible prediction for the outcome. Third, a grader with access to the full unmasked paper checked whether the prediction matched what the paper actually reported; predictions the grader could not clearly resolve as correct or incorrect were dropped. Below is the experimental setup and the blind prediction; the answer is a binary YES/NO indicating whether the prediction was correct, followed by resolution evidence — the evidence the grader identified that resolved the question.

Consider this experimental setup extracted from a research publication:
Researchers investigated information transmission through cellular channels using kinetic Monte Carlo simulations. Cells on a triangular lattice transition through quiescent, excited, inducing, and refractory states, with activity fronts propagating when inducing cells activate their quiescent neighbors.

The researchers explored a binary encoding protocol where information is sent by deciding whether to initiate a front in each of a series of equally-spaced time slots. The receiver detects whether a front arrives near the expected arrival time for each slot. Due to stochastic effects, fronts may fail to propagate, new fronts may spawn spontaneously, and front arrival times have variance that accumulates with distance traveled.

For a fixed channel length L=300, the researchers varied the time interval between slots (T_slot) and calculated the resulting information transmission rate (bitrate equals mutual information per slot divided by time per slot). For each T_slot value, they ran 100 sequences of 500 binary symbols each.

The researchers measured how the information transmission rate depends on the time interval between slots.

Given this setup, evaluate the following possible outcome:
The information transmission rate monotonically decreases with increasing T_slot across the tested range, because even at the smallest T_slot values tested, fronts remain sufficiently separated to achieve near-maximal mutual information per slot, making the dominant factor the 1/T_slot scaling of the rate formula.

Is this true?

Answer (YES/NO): NO